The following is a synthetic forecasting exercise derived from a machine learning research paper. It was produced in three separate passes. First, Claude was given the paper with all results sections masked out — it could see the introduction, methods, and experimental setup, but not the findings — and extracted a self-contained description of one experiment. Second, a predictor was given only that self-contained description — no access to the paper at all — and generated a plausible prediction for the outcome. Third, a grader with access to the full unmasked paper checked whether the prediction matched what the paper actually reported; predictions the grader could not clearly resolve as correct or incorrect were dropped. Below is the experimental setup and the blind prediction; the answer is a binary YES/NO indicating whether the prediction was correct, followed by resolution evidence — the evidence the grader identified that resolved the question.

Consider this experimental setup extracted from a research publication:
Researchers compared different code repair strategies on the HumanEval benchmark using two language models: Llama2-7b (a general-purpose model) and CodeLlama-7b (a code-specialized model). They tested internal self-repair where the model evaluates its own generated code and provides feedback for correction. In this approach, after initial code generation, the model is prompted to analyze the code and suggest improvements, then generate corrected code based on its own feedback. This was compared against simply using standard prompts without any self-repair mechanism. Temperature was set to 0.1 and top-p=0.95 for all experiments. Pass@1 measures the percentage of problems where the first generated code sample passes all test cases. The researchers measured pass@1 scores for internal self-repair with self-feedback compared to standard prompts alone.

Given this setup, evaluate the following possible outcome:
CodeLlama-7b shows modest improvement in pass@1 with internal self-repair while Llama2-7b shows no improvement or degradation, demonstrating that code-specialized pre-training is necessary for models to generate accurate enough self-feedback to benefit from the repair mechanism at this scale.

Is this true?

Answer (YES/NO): NO